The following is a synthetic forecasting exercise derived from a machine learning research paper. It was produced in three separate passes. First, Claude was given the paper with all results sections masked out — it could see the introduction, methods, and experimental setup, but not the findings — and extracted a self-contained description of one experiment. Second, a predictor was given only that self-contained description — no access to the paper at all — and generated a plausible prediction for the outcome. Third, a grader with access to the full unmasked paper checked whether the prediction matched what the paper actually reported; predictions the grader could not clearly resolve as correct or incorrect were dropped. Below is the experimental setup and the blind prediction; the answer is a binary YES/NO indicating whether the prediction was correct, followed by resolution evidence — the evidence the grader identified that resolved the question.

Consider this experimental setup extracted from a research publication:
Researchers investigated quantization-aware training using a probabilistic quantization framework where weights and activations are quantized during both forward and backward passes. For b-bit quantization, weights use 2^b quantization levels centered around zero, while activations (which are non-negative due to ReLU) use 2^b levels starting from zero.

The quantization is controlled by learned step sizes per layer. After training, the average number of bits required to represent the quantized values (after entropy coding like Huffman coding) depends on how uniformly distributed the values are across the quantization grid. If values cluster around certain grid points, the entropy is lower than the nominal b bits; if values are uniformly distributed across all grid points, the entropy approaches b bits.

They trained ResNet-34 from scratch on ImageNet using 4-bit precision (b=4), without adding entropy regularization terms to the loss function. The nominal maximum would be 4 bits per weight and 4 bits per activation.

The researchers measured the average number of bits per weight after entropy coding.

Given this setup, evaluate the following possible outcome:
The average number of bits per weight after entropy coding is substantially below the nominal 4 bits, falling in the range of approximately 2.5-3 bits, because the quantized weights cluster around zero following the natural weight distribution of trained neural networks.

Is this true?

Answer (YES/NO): NO